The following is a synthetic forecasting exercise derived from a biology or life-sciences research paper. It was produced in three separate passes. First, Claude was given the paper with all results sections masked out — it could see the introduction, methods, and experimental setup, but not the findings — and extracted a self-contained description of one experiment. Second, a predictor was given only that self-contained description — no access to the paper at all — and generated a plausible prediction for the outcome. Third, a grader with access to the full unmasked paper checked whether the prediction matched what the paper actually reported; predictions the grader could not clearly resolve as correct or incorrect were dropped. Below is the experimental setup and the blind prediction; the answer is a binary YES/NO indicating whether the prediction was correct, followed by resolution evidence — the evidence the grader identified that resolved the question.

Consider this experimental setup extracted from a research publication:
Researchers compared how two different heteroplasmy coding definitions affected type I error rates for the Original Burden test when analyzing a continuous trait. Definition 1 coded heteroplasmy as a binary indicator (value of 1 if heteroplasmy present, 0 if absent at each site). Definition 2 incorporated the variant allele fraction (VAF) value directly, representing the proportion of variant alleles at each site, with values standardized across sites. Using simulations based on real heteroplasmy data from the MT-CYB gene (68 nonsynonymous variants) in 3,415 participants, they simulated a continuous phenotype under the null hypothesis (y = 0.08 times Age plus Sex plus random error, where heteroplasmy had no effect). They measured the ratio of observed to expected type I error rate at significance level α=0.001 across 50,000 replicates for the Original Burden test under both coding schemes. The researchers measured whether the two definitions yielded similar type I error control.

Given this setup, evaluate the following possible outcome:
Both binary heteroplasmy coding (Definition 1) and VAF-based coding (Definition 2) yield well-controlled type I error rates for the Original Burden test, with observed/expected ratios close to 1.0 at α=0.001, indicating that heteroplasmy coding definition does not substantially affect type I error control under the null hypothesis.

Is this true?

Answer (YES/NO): YES